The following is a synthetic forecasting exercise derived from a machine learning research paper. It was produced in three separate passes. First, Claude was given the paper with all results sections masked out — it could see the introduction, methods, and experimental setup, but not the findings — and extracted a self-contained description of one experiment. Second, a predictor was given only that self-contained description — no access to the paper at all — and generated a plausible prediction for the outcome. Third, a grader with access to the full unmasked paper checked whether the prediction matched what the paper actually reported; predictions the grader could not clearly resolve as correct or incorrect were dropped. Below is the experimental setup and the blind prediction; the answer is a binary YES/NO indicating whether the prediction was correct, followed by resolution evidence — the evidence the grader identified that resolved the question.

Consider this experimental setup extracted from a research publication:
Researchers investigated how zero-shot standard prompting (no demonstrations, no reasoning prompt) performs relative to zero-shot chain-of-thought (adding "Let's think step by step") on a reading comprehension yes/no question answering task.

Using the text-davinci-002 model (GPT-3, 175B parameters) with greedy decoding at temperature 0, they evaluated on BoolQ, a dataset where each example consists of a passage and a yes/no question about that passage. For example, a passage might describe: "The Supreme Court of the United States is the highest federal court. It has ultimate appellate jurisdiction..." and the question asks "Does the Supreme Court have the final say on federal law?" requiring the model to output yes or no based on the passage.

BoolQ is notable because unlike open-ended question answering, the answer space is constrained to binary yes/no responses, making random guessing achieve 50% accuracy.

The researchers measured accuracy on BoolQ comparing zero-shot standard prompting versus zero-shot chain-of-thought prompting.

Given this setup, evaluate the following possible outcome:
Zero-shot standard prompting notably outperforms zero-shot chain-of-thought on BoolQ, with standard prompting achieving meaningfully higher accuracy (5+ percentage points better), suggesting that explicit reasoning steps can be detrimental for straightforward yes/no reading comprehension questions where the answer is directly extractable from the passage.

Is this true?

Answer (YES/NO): NO